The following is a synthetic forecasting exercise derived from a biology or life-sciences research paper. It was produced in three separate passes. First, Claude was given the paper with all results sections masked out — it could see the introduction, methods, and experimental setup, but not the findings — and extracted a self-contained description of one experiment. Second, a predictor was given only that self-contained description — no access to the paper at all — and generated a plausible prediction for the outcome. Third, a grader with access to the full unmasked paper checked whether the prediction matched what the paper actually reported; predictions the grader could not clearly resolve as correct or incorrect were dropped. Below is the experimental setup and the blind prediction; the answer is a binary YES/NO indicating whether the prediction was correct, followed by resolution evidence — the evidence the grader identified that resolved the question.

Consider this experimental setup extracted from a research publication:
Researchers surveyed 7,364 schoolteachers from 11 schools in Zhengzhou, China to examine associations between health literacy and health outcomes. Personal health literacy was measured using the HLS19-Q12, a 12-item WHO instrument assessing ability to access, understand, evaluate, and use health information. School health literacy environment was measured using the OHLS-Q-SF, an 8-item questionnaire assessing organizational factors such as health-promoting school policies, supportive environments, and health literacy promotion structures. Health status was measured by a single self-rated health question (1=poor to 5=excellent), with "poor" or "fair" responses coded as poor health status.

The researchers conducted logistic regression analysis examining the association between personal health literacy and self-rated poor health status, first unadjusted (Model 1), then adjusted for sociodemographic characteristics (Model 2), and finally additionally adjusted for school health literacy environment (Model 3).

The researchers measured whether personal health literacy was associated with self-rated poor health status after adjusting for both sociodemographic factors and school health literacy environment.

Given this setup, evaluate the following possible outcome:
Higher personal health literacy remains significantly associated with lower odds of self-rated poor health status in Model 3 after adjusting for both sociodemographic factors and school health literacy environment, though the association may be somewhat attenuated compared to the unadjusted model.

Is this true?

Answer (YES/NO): YES